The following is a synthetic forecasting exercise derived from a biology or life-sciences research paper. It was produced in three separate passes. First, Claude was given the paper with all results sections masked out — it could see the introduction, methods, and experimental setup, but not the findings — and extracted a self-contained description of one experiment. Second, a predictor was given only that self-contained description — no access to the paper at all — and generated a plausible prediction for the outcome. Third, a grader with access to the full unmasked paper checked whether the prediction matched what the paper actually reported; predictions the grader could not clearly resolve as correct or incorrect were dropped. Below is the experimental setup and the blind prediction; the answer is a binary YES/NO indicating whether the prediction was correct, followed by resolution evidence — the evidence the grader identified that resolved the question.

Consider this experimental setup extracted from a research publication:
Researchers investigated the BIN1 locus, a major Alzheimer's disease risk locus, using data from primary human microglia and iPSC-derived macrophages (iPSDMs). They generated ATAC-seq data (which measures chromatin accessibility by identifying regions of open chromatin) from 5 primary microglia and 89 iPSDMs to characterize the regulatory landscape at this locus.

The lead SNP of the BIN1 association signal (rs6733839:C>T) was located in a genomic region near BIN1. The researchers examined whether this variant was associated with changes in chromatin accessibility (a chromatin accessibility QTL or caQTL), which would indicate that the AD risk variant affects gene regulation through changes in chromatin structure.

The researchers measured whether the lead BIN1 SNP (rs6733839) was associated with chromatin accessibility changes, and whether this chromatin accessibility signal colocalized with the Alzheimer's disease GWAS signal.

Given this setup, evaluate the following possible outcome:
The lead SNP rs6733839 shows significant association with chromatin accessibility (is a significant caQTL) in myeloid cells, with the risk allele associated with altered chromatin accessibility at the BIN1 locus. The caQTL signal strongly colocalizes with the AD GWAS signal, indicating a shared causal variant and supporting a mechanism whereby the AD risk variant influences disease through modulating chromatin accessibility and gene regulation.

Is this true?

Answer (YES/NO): YES